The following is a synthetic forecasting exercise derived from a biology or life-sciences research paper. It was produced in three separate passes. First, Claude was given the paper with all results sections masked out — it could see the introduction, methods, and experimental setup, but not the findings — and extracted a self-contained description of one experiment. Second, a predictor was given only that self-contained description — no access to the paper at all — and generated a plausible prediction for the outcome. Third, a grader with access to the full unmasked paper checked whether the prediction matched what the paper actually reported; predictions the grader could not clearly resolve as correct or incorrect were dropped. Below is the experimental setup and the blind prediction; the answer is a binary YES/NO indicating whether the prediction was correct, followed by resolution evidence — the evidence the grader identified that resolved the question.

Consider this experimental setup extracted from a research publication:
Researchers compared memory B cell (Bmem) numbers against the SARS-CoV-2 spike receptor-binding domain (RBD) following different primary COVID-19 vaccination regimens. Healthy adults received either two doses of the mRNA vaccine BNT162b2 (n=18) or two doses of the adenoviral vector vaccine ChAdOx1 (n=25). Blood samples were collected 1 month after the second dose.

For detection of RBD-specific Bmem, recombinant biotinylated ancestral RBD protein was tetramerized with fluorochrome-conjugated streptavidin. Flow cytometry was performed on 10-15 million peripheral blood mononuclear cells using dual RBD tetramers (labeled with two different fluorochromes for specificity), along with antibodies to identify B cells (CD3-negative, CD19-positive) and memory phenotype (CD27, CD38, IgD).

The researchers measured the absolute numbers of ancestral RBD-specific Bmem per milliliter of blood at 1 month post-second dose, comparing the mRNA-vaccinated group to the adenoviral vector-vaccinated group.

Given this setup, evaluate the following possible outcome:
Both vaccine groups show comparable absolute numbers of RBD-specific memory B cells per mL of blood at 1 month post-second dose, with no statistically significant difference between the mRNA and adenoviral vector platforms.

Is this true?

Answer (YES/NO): YES